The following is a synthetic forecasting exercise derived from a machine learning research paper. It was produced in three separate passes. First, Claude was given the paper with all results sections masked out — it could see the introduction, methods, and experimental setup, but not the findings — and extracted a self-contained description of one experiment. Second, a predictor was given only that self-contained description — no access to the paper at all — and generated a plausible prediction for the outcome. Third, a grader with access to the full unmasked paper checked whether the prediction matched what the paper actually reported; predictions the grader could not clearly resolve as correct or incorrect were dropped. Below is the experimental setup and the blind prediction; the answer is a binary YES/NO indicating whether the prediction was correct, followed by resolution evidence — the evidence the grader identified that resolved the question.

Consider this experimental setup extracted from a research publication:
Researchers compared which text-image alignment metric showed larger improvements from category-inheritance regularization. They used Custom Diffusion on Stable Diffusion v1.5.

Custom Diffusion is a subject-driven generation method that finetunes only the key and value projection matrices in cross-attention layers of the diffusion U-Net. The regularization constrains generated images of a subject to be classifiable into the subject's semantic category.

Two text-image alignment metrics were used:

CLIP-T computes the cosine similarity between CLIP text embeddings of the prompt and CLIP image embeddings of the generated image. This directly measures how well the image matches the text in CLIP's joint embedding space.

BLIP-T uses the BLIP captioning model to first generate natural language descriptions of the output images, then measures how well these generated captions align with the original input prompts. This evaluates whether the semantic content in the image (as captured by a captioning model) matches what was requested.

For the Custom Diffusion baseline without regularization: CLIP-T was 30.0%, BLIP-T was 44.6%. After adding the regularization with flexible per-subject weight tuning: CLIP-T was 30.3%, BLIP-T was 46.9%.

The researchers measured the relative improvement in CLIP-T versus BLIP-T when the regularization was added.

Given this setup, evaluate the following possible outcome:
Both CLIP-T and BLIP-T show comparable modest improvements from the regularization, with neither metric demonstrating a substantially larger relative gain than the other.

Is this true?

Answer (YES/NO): NO